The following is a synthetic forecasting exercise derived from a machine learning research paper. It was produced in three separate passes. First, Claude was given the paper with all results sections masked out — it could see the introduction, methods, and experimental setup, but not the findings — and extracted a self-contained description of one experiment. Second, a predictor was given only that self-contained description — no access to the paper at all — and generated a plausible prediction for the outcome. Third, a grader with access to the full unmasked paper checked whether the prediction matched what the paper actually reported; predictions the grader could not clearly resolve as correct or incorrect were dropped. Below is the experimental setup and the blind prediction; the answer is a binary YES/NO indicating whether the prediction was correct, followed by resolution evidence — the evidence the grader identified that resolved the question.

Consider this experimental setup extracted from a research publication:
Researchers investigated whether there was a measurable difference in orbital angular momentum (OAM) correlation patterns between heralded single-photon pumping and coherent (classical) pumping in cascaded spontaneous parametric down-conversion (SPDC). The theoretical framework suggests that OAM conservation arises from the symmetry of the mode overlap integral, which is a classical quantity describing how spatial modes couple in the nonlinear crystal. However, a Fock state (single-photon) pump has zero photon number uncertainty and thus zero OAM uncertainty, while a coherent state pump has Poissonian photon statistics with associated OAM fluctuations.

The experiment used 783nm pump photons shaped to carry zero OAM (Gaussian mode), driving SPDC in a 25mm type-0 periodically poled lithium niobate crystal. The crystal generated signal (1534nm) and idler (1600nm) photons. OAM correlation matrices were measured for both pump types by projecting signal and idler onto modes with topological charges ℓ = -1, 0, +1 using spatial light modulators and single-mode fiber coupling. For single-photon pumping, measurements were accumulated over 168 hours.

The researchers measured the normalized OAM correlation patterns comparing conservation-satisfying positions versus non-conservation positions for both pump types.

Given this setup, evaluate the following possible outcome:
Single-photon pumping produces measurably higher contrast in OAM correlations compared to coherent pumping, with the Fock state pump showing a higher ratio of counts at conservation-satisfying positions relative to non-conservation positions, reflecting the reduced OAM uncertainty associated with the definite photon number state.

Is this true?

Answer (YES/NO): NO